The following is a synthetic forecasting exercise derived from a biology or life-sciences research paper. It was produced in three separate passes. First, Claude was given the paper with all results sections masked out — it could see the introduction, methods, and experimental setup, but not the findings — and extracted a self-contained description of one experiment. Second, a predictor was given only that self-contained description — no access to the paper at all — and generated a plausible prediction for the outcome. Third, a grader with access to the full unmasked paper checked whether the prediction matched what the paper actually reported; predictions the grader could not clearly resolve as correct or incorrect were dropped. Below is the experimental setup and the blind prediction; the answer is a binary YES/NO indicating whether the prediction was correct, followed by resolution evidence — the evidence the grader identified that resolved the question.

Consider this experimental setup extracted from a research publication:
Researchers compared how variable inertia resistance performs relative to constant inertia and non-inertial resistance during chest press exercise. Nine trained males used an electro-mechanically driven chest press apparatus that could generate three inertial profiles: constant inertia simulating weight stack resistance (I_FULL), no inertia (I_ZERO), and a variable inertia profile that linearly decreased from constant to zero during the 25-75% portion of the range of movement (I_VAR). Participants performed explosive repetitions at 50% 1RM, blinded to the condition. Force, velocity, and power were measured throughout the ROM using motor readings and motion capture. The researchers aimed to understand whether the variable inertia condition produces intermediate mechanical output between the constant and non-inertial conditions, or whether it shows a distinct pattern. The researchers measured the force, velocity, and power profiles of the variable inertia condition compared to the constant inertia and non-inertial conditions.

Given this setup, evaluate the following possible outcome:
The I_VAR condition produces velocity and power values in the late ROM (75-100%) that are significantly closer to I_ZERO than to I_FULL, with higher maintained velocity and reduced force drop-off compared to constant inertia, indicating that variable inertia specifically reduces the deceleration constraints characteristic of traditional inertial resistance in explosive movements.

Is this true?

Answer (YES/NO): NO